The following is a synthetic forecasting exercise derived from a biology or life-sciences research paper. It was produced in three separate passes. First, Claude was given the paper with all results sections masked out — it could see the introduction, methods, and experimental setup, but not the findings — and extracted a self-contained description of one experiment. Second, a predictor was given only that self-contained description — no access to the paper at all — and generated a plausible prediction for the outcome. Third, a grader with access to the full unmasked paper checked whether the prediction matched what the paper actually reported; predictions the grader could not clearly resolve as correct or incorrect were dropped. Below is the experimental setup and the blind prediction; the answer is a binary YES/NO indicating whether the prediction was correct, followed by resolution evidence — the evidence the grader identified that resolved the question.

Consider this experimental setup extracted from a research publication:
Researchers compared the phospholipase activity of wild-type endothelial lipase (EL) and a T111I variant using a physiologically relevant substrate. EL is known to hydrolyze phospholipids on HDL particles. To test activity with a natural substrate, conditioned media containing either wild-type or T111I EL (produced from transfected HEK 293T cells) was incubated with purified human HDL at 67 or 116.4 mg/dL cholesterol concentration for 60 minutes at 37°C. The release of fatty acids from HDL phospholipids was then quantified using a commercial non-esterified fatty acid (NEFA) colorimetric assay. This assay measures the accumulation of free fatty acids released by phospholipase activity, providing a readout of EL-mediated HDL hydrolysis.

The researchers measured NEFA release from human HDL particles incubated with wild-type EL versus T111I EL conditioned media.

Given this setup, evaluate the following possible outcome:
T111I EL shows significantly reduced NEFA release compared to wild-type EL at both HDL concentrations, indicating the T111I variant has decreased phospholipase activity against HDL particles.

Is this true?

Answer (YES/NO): NO